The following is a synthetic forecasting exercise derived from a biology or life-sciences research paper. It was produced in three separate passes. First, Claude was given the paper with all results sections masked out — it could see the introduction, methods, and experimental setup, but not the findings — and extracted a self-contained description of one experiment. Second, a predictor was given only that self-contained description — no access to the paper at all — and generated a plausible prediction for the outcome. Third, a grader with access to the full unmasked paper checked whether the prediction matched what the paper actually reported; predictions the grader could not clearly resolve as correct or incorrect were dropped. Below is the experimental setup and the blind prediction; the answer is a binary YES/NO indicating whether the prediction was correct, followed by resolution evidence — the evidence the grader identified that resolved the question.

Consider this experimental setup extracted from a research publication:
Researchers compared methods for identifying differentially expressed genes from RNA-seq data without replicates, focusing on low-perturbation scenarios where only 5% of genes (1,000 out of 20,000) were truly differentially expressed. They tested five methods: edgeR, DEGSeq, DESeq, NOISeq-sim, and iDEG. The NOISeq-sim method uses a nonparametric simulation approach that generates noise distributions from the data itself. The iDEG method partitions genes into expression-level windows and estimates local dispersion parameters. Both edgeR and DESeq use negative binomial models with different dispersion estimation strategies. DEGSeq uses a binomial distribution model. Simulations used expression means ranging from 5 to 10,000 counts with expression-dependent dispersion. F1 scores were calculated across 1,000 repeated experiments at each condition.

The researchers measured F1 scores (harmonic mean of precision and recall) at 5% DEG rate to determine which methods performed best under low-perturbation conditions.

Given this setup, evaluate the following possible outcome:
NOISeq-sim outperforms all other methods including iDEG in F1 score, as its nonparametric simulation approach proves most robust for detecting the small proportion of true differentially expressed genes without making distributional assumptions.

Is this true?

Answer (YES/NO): NO